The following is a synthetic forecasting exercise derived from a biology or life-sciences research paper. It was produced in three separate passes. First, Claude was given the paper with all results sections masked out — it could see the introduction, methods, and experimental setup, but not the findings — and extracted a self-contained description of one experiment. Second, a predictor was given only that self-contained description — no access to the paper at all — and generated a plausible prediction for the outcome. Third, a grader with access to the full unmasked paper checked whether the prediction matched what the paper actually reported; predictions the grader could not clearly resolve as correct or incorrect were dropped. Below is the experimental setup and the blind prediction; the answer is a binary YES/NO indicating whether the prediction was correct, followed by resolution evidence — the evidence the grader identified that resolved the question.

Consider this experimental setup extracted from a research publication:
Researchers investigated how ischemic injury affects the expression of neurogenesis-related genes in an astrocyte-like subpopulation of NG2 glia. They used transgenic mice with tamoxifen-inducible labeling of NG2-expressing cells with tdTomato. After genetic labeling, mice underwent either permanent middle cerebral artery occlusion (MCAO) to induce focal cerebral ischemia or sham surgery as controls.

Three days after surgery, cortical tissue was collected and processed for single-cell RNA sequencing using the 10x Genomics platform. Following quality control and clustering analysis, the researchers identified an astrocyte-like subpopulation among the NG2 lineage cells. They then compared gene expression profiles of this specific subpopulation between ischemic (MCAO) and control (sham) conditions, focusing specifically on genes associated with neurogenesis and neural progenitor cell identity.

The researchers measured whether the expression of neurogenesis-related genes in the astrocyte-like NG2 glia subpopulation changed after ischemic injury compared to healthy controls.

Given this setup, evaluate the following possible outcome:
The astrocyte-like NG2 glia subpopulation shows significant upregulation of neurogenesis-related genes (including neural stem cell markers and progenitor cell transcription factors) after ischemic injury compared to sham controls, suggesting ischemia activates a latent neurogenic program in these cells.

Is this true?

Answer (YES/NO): YES